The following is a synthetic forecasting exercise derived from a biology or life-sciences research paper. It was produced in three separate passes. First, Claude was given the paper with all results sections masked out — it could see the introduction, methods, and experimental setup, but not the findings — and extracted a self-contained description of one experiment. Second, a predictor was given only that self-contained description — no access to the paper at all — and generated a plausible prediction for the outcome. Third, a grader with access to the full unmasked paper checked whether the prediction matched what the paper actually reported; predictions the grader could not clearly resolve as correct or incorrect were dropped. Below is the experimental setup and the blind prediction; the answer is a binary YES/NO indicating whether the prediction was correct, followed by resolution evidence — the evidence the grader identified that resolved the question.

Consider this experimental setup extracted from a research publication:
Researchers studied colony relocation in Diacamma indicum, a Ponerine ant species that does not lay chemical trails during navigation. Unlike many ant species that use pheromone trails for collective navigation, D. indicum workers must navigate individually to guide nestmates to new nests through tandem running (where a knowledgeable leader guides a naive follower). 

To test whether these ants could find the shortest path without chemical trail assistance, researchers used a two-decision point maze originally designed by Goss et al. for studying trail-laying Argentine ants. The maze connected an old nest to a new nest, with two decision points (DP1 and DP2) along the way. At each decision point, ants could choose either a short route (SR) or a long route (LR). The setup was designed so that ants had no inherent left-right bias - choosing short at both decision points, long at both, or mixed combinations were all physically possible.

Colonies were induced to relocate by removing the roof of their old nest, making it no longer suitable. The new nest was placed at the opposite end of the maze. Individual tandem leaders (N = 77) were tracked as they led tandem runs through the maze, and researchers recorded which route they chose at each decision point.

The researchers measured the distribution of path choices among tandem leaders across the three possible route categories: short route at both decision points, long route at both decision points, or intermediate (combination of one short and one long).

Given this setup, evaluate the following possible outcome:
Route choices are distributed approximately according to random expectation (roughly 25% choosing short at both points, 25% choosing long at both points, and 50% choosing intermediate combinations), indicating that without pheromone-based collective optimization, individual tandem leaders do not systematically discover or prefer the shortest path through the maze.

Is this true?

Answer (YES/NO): NO